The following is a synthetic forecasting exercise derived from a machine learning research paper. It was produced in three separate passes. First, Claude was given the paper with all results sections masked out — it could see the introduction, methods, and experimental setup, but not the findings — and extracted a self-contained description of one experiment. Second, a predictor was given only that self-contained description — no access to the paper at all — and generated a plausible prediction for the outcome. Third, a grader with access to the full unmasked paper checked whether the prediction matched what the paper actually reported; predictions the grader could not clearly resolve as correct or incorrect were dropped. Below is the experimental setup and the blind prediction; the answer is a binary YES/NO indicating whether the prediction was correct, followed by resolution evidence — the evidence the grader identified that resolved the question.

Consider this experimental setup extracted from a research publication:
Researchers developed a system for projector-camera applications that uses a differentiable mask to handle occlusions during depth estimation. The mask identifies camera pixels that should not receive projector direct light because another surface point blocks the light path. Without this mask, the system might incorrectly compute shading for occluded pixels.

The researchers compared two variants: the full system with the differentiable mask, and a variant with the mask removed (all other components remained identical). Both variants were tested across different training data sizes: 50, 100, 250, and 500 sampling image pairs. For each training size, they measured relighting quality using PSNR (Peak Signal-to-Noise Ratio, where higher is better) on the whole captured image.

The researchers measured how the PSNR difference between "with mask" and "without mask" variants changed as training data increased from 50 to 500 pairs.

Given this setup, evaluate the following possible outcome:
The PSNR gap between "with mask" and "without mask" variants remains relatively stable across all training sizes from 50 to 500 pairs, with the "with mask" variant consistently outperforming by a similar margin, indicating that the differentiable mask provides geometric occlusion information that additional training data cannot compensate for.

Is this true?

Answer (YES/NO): NO